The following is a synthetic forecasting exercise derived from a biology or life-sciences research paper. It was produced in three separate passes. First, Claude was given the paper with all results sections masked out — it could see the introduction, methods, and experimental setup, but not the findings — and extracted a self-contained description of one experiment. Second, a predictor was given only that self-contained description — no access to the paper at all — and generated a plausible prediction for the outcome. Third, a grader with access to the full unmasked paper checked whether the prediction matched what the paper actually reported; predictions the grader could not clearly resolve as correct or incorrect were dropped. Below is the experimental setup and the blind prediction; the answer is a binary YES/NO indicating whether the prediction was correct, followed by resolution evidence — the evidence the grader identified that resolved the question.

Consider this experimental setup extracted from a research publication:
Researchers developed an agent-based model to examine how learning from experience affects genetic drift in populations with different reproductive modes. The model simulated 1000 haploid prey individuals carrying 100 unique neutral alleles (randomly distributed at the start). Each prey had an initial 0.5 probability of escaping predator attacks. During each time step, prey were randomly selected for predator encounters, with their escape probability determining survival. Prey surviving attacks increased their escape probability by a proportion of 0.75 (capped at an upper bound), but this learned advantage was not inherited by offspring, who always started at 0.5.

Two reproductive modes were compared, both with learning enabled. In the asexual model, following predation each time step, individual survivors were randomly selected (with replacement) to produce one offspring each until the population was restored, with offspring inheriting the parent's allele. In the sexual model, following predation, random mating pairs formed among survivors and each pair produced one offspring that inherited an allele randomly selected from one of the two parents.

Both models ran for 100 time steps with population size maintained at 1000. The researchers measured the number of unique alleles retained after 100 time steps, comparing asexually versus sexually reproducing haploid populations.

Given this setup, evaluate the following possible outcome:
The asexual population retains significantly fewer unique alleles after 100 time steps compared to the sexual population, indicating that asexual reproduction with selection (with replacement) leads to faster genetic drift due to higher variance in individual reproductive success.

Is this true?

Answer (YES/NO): NO